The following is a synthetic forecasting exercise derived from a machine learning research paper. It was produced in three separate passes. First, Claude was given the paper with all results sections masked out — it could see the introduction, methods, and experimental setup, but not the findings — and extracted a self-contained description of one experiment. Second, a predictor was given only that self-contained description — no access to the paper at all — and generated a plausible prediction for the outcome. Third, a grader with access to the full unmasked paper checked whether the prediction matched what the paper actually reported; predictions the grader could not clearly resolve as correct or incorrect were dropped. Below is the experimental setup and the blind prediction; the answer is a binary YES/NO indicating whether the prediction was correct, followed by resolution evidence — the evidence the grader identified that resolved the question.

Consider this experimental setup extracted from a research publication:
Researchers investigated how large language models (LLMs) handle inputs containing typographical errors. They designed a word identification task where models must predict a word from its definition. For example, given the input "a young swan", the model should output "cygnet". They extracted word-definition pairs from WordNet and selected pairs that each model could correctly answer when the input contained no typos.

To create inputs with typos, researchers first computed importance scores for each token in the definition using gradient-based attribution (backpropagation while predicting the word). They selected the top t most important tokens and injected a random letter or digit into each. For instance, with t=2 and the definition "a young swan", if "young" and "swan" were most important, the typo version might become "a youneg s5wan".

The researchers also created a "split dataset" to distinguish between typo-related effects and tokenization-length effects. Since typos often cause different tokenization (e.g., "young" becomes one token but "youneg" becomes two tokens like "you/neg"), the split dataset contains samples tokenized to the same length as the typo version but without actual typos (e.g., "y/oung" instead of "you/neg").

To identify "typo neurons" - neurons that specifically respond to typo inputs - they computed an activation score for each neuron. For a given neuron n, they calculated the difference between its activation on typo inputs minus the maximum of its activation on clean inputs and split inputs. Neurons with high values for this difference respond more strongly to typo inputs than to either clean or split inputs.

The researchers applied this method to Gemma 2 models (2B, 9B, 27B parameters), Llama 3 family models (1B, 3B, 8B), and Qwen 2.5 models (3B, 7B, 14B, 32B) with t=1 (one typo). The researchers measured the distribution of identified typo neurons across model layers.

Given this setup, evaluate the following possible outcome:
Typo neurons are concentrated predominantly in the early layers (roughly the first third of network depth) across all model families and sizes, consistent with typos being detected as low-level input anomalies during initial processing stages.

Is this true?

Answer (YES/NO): NO